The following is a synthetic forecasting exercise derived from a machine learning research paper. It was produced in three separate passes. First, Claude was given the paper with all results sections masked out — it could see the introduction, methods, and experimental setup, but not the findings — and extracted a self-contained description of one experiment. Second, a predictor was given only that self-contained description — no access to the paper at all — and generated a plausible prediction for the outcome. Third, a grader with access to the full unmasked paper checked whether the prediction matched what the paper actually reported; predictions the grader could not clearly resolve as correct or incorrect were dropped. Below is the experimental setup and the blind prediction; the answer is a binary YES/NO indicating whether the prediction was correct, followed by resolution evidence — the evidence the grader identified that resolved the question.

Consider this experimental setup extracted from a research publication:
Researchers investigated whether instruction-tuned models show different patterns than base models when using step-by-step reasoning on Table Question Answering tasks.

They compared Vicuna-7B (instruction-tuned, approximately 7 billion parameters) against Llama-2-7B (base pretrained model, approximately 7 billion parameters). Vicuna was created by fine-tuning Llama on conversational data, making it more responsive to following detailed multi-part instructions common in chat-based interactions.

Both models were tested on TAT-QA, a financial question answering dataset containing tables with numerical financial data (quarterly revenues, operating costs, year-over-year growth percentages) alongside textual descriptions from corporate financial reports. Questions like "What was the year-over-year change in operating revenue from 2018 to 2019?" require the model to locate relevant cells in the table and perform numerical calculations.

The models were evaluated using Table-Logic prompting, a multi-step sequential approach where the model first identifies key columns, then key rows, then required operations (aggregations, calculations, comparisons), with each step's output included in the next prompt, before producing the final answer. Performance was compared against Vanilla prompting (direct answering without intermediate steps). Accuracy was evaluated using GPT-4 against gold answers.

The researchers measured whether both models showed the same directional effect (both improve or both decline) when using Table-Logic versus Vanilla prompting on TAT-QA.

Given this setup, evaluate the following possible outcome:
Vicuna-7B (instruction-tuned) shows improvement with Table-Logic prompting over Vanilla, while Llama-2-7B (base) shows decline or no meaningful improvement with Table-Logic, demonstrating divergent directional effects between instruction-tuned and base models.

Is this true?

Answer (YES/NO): NO